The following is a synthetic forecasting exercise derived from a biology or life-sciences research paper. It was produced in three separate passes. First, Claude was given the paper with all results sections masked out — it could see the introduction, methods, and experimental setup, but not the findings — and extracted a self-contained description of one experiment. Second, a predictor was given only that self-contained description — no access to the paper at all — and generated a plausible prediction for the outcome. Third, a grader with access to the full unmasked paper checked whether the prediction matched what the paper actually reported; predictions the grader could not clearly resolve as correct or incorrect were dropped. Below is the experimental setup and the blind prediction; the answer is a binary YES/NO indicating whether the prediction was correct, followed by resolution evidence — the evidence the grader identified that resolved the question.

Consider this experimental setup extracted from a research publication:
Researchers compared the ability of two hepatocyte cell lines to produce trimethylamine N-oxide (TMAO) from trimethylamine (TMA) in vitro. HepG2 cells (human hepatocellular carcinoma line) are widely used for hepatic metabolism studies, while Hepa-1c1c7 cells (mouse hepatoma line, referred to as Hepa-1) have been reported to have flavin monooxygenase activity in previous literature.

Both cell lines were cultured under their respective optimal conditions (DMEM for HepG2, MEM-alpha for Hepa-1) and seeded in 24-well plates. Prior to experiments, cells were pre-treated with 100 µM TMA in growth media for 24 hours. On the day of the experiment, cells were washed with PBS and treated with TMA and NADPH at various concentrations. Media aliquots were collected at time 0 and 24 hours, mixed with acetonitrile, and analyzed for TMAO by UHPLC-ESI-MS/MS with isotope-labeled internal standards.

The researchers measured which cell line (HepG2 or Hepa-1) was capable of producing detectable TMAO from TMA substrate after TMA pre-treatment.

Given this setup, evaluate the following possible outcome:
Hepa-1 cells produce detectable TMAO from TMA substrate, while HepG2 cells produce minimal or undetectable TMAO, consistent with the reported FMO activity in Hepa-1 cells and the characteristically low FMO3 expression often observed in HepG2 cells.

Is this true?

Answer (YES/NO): NO